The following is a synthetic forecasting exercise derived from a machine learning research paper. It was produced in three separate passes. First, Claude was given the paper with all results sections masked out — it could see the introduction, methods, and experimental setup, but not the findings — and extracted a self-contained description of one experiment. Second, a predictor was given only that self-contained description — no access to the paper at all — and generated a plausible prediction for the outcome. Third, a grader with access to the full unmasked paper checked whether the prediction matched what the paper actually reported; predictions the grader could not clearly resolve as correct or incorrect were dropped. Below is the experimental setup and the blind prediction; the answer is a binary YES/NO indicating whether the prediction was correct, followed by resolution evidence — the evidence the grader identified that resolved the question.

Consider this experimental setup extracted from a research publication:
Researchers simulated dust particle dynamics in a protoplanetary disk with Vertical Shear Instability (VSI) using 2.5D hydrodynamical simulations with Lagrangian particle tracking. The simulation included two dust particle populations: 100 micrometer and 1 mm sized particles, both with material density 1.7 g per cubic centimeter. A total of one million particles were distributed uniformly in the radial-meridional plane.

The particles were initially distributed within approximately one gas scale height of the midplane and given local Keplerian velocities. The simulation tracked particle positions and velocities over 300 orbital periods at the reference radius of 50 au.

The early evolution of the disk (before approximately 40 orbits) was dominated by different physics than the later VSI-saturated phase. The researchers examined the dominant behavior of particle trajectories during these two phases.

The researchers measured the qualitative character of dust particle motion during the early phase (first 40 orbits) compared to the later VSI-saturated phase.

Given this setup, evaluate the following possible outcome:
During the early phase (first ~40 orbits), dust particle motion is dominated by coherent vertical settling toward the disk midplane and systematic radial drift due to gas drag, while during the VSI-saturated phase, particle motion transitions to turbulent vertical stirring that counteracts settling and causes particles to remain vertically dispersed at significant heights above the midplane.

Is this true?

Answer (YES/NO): YES